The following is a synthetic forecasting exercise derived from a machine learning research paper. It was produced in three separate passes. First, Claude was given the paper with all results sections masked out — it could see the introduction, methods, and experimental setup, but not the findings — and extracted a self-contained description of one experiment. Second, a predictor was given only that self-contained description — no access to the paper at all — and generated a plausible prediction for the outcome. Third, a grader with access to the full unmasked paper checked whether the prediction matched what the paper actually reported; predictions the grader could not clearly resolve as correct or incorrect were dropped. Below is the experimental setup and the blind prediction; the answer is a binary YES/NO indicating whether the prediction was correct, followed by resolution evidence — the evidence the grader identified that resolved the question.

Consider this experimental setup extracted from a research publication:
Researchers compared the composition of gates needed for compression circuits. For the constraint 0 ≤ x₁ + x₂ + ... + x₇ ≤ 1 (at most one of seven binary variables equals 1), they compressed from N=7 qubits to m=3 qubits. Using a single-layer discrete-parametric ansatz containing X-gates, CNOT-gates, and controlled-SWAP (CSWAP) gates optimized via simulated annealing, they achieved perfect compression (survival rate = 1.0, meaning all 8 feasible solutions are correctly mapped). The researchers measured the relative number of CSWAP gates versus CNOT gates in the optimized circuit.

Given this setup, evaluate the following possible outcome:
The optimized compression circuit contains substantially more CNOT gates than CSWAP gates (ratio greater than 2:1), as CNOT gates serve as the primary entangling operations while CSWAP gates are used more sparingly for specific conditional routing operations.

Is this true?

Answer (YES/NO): NO